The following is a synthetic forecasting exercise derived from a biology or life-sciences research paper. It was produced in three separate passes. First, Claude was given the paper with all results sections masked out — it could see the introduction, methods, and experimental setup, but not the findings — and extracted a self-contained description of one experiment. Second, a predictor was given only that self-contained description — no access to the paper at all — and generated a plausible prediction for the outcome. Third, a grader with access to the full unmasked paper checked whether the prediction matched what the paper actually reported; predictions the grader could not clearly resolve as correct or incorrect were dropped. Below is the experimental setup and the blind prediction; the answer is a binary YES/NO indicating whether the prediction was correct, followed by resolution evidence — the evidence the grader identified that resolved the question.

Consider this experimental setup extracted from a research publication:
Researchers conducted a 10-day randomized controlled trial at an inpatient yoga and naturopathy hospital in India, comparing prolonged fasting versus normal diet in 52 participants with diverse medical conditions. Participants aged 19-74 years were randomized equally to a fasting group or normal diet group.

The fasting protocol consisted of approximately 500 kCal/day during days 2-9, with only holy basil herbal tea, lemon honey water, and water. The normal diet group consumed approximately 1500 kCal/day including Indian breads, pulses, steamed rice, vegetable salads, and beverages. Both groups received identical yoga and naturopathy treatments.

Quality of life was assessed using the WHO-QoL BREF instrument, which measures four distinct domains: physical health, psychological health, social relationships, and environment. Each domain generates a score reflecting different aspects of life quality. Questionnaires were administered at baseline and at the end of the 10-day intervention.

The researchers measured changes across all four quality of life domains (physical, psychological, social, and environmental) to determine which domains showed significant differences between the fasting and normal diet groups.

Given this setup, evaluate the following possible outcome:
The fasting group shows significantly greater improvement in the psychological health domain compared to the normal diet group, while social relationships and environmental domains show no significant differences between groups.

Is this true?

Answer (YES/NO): NO